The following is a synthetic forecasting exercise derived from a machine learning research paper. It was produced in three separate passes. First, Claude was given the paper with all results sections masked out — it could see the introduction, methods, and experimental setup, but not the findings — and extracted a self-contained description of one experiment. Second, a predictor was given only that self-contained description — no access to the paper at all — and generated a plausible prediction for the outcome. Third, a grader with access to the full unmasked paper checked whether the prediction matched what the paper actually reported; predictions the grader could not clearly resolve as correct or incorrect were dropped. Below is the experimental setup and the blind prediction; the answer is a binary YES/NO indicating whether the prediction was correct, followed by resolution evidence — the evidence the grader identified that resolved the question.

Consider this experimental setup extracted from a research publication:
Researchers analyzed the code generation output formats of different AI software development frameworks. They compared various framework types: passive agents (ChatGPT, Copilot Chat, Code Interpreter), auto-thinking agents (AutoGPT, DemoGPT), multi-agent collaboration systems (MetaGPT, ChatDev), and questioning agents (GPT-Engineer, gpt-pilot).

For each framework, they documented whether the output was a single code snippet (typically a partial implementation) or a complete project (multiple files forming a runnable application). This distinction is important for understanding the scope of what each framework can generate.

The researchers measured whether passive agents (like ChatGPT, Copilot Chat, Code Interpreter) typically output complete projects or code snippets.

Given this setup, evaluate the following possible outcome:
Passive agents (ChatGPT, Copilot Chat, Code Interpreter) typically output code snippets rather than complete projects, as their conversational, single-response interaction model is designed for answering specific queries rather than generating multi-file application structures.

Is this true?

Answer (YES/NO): YES